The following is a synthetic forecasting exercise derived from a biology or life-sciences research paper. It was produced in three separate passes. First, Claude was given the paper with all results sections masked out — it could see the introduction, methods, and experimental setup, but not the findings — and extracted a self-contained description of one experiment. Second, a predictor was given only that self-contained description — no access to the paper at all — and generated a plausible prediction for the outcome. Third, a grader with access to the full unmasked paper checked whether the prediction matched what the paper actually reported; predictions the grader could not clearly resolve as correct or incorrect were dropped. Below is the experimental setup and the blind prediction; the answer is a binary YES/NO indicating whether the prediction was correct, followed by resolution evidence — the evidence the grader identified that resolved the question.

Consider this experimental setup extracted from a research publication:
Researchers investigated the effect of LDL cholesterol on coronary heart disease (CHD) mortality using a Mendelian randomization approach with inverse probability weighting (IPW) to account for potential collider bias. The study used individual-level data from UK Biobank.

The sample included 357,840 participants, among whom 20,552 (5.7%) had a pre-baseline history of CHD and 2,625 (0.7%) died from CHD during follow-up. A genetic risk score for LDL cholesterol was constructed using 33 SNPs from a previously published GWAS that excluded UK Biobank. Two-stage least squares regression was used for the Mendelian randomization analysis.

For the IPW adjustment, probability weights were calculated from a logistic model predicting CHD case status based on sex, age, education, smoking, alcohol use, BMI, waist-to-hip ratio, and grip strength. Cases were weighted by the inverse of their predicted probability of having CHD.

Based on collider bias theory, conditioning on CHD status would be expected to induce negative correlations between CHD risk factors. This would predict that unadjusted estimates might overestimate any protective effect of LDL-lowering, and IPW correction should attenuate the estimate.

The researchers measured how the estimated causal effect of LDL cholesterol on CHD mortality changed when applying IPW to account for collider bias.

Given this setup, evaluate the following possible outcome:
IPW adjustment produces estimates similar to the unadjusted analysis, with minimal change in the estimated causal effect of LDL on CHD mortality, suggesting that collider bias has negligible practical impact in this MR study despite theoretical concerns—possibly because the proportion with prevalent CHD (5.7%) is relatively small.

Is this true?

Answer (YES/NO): NO